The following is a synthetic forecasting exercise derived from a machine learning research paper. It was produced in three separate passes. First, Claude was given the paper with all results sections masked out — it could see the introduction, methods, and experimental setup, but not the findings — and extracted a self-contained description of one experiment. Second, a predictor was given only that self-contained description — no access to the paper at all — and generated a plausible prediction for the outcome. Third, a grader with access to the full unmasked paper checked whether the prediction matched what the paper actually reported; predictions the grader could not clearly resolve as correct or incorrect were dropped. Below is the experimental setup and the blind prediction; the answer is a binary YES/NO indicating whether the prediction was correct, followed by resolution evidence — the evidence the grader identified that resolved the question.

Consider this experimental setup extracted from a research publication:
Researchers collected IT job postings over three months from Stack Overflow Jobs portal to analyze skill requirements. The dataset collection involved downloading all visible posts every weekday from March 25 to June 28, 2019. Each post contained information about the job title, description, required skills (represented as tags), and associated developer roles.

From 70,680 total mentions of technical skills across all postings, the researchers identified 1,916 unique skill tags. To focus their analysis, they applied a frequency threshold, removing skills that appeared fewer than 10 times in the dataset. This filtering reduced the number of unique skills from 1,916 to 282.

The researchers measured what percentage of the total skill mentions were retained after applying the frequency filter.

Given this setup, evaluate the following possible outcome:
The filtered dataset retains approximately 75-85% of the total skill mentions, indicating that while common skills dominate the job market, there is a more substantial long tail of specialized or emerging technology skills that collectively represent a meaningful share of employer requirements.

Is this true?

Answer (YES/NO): NO